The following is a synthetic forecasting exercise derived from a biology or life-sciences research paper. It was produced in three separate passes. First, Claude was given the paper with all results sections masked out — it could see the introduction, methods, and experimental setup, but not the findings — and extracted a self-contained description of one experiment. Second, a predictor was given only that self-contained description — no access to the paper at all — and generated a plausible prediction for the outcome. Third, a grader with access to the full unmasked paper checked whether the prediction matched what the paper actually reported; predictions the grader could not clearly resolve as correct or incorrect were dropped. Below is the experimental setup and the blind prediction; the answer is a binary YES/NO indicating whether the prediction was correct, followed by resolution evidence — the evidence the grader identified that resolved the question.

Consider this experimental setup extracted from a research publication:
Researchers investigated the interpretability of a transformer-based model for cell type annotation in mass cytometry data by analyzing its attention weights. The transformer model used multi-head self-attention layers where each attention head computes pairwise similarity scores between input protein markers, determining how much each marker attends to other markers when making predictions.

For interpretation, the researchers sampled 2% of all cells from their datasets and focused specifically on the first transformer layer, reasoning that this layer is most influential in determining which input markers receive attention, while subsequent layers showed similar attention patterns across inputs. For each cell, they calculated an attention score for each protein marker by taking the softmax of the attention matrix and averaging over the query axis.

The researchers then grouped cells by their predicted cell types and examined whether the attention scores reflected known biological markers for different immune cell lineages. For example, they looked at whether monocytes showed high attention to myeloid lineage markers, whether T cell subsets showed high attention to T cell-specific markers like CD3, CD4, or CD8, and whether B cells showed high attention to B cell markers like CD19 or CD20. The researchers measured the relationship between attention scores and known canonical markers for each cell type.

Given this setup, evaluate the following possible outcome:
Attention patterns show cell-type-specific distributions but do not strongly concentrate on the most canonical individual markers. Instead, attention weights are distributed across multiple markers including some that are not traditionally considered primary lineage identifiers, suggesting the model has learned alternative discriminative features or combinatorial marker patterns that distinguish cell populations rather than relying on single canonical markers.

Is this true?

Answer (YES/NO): NO